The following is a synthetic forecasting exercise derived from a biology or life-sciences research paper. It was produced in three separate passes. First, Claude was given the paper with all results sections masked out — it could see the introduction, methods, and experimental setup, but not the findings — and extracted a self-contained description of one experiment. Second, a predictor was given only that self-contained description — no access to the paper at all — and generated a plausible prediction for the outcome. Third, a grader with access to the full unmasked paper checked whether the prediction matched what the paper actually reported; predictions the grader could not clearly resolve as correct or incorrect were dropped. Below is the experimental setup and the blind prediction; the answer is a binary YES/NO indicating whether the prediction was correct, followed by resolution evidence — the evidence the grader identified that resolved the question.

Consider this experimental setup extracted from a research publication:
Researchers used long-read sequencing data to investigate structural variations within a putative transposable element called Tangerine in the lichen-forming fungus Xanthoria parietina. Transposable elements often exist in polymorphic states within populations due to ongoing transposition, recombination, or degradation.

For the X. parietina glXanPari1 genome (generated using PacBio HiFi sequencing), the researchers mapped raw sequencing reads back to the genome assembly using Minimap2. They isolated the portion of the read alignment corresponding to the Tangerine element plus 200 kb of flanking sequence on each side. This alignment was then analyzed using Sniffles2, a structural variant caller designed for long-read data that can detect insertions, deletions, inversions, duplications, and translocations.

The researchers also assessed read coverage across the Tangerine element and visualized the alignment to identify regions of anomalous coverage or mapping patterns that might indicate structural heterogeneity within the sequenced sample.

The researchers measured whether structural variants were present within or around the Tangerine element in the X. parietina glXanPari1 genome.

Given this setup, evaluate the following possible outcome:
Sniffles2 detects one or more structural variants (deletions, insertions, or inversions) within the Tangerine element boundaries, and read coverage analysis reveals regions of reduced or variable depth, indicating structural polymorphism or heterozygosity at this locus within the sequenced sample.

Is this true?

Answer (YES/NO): YES